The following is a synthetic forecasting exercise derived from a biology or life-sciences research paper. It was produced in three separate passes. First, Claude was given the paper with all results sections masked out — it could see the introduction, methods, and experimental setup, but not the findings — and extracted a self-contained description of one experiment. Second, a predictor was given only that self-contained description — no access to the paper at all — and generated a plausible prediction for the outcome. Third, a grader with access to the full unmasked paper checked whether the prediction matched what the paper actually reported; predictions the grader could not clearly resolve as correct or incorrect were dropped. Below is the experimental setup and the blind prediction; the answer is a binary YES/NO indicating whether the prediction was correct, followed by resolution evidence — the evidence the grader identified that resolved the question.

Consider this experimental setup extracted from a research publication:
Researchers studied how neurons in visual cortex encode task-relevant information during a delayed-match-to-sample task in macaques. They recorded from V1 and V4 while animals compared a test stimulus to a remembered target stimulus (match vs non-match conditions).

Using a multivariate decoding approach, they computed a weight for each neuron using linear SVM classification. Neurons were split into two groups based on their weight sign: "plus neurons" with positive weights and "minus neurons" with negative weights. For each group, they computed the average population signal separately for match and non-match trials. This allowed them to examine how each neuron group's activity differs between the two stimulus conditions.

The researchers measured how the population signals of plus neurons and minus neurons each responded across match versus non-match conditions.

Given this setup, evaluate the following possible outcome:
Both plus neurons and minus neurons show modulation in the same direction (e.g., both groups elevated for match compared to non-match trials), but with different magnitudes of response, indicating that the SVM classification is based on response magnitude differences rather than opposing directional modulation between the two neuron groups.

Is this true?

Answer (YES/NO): NO